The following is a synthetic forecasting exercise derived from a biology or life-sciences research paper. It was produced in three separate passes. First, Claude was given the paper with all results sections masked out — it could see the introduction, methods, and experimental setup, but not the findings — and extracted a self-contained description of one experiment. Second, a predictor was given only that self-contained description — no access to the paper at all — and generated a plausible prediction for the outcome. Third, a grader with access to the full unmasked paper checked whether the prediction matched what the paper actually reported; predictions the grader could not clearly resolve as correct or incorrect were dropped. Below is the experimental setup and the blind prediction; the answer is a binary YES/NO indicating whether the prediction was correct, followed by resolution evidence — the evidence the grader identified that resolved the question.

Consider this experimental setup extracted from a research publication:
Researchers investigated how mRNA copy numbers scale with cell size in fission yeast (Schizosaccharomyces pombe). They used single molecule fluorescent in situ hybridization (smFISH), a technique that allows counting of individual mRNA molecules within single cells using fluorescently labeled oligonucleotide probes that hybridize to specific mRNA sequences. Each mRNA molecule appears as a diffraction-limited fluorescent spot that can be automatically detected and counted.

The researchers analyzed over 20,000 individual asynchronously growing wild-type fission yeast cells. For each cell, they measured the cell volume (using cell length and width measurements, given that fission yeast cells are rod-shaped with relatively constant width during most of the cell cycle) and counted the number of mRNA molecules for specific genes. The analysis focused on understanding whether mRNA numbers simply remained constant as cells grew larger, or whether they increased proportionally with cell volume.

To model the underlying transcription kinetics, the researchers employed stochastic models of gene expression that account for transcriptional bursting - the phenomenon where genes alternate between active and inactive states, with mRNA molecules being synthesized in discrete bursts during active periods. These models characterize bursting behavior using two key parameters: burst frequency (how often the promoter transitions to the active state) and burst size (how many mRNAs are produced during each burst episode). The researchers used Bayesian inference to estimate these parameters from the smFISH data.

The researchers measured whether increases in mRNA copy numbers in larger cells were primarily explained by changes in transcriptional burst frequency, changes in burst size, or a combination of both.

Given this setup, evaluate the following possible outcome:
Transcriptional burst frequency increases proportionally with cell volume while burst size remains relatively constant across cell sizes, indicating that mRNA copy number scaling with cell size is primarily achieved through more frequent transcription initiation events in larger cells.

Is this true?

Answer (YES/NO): NO